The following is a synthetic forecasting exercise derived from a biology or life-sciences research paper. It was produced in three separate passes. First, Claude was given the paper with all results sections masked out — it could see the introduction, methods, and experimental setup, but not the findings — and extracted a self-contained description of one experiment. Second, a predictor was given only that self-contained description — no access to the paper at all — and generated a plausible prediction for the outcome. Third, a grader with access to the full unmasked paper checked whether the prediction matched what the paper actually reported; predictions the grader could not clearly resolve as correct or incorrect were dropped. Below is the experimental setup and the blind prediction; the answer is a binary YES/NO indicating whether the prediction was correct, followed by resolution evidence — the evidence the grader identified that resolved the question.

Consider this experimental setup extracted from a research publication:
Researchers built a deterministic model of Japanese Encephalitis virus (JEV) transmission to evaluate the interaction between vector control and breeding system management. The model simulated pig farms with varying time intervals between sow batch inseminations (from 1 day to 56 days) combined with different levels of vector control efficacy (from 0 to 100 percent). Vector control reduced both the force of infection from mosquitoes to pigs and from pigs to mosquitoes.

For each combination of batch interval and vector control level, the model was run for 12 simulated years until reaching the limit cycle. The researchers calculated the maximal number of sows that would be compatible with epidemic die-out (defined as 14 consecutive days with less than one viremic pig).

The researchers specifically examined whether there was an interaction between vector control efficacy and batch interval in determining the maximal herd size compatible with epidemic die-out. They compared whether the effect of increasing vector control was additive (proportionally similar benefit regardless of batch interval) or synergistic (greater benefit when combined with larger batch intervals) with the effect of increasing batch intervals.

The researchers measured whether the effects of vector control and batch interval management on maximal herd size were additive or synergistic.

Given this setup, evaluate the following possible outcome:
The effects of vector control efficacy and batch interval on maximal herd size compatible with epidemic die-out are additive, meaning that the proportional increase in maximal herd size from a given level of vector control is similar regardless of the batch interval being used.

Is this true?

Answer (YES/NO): YES